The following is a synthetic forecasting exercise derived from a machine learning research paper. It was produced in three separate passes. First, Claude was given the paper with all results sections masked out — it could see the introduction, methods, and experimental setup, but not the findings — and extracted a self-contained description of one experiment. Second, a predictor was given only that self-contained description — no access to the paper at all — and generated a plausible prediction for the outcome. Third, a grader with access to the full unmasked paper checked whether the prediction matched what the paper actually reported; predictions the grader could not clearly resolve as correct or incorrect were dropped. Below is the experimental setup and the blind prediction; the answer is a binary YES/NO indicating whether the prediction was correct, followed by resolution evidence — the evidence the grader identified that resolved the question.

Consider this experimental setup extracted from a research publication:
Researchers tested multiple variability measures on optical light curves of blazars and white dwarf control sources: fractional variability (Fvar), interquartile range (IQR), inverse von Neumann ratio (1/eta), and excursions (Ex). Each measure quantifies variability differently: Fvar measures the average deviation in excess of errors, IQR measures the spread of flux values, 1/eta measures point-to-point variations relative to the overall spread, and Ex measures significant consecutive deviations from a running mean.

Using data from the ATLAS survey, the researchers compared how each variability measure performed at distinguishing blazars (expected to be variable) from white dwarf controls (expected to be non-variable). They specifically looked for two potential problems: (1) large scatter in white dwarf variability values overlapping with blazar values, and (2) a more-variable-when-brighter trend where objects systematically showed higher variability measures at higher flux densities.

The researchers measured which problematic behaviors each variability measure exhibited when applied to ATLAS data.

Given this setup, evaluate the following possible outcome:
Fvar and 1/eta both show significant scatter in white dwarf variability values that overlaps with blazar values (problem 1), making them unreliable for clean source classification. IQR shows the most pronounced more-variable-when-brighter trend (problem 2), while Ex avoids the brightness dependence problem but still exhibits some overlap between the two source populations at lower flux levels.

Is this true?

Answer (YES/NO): NO